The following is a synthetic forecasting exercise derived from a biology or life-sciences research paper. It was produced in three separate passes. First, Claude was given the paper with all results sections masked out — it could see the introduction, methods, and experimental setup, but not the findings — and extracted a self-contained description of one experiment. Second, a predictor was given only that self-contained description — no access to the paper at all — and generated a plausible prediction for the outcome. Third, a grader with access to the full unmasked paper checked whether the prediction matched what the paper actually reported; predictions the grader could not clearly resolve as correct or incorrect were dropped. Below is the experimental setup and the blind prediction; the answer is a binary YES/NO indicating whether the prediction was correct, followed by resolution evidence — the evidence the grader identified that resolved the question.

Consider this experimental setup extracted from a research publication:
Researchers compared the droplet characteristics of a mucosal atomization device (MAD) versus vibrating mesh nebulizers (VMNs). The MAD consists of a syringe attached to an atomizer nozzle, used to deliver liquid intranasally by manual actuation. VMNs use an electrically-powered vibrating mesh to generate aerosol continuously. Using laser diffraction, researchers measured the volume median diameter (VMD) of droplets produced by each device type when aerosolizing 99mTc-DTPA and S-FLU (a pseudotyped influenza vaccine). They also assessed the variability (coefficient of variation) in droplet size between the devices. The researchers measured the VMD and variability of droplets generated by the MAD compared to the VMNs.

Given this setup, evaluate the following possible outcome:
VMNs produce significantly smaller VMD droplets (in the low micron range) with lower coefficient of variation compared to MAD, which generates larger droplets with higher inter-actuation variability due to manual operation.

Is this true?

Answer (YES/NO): YES